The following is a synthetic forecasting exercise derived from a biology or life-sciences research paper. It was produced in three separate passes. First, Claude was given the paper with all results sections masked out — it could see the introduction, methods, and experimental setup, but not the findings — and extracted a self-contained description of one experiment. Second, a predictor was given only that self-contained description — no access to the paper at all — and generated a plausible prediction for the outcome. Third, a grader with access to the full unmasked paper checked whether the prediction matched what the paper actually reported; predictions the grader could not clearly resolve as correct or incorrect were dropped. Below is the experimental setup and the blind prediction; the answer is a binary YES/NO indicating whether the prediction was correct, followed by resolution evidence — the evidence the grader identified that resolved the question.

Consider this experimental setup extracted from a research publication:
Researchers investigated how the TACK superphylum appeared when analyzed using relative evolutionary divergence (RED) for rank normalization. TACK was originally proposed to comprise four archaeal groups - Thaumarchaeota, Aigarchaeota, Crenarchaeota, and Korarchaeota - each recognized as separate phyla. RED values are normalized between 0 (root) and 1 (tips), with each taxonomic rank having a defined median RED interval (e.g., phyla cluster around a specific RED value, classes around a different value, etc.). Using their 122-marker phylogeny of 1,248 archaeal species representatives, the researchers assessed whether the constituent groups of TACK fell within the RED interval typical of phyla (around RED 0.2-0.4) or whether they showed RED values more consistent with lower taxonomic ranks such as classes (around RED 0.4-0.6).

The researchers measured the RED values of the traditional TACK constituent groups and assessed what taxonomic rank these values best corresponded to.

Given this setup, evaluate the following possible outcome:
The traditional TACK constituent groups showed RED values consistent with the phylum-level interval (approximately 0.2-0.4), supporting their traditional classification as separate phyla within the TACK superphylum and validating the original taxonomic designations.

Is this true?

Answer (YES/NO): NO